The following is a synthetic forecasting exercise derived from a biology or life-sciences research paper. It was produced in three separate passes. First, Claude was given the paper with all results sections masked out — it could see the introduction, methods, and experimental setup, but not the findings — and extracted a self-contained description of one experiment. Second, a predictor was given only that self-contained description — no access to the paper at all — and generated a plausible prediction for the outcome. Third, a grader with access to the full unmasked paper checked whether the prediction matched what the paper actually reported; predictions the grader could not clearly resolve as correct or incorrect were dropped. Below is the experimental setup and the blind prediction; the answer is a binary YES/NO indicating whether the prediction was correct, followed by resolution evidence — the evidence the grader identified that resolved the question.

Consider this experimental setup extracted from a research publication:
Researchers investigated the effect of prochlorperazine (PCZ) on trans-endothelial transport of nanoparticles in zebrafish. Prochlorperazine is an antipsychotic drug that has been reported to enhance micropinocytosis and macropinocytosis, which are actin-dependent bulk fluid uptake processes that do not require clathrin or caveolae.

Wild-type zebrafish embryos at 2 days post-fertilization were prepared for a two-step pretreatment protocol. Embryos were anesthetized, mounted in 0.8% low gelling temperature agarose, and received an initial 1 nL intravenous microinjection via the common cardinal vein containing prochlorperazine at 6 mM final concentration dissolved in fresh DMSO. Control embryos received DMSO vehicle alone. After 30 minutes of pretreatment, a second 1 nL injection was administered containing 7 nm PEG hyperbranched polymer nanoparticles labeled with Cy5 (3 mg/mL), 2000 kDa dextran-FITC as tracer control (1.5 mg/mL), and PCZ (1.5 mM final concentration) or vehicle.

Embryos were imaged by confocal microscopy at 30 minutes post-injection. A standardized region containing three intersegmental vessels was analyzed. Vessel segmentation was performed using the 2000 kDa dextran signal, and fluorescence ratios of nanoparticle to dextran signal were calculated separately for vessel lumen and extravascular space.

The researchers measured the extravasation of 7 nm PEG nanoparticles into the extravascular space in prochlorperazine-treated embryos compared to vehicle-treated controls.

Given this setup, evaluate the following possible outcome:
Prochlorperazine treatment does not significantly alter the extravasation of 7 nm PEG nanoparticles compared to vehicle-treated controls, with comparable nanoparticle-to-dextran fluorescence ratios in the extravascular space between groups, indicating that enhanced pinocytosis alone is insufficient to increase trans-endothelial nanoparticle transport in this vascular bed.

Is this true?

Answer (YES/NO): YES